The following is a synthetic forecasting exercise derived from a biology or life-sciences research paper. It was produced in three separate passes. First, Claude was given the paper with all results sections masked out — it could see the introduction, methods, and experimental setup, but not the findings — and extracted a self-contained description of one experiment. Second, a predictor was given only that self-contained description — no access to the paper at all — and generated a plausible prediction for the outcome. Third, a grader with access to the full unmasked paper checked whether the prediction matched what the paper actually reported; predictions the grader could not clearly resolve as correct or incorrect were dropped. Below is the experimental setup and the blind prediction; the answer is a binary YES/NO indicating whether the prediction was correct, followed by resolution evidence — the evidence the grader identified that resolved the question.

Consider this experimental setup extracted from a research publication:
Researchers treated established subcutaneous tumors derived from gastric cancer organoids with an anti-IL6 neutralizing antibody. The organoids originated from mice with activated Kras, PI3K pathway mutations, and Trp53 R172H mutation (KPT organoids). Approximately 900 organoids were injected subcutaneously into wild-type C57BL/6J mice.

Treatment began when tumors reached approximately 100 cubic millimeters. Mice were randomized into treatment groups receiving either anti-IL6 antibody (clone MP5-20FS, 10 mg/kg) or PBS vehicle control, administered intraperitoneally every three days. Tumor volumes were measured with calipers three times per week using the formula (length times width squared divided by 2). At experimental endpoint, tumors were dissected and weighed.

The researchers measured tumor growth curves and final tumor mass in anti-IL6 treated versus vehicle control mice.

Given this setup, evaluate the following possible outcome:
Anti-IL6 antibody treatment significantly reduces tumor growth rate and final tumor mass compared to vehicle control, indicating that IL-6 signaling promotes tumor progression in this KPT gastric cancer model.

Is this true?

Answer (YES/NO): YES